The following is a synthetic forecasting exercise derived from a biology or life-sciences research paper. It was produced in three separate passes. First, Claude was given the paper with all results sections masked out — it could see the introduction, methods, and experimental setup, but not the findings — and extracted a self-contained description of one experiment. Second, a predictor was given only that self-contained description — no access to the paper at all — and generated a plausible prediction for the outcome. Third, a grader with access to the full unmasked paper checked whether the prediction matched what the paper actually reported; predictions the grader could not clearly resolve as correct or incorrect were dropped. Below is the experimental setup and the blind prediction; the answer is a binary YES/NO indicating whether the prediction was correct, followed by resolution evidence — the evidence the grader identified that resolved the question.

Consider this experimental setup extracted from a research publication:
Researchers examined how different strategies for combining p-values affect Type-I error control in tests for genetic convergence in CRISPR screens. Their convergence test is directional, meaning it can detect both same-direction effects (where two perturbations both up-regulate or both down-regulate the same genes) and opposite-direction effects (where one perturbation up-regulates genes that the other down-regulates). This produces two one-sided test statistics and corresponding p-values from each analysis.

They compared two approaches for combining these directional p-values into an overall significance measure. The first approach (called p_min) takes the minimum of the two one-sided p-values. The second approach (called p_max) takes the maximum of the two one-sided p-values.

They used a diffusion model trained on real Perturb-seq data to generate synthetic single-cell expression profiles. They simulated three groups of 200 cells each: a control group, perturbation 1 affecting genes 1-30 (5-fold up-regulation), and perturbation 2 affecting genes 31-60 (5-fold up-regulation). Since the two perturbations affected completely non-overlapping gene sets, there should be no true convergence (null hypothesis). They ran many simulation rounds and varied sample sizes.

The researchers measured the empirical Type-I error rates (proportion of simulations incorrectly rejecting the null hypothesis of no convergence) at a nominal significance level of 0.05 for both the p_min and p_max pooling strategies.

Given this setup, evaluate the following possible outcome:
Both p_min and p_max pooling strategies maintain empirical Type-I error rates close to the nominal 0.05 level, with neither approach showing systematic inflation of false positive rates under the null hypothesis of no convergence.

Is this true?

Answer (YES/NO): NO